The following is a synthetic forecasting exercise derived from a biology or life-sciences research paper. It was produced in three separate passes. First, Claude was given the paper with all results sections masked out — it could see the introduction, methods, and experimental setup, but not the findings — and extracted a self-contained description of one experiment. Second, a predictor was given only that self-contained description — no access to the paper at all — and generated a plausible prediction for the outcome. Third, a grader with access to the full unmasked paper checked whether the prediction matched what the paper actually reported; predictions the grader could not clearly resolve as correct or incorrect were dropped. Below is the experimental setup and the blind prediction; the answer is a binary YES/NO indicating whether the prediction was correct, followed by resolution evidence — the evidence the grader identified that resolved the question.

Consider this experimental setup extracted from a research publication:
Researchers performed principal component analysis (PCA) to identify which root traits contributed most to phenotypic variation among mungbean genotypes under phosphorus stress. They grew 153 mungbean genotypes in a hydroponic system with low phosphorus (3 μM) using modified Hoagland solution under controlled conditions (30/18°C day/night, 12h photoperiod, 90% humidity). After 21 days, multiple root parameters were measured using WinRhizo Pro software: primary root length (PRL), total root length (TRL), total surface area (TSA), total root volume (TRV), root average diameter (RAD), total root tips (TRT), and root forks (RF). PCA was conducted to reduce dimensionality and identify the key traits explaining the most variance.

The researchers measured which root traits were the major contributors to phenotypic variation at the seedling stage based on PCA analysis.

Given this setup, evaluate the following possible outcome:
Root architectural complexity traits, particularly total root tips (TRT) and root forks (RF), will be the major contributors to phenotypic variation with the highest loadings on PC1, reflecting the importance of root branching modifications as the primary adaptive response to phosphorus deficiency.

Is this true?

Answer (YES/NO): NO